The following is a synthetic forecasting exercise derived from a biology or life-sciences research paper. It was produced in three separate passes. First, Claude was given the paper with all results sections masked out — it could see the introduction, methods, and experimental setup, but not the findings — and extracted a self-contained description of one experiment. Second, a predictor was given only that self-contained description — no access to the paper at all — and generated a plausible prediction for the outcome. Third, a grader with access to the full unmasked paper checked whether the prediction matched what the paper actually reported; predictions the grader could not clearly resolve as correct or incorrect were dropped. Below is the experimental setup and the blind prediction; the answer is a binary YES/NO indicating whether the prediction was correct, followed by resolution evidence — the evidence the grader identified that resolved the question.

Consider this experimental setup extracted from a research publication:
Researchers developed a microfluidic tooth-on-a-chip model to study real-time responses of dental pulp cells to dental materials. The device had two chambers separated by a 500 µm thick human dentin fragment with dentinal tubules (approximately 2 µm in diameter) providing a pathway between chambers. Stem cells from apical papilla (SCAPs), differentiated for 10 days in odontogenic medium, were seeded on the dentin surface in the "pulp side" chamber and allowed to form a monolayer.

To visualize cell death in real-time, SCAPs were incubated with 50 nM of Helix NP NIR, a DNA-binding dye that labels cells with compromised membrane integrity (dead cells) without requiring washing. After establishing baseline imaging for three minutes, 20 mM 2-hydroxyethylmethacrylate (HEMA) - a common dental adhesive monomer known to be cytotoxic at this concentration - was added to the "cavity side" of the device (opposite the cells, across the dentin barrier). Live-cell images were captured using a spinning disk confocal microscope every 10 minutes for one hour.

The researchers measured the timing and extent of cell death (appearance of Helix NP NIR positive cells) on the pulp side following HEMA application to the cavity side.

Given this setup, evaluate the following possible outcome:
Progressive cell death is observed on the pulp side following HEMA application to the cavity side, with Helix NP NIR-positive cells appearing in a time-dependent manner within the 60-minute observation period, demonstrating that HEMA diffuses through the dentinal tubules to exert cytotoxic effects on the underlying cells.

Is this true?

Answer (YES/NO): YES